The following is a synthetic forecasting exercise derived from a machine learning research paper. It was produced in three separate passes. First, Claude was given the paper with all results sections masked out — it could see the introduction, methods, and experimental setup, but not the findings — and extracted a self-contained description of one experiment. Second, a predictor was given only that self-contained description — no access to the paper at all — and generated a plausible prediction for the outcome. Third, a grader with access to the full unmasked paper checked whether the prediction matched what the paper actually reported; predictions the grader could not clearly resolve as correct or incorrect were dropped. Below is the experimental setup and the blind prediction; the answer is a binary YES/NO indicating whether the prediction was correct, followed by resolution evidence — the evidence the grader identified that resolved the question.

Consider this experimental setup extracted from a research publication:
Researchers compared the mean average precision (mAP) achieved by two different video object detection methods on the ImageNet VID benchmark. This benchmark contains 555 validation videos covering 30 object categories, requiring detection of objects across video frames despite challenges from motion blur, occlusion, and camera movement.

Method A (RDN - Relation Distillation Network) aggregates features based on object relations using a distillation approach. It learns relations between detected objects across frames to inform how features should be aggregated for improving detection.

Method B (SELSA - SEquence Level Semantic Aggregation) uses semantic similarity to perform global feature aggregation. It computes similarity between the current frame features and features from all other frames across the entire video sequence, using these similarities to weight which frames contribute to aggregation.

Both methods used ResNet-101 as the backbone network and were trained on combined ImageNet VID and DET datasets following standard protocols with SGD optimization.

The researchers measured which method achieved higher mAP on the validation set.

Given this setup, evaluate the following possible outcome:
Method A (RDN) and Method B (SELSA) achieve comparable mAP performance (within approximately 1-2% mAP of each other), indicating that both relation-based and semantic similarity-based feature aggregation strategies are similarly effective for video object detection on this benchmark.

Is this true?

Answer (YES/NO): YES